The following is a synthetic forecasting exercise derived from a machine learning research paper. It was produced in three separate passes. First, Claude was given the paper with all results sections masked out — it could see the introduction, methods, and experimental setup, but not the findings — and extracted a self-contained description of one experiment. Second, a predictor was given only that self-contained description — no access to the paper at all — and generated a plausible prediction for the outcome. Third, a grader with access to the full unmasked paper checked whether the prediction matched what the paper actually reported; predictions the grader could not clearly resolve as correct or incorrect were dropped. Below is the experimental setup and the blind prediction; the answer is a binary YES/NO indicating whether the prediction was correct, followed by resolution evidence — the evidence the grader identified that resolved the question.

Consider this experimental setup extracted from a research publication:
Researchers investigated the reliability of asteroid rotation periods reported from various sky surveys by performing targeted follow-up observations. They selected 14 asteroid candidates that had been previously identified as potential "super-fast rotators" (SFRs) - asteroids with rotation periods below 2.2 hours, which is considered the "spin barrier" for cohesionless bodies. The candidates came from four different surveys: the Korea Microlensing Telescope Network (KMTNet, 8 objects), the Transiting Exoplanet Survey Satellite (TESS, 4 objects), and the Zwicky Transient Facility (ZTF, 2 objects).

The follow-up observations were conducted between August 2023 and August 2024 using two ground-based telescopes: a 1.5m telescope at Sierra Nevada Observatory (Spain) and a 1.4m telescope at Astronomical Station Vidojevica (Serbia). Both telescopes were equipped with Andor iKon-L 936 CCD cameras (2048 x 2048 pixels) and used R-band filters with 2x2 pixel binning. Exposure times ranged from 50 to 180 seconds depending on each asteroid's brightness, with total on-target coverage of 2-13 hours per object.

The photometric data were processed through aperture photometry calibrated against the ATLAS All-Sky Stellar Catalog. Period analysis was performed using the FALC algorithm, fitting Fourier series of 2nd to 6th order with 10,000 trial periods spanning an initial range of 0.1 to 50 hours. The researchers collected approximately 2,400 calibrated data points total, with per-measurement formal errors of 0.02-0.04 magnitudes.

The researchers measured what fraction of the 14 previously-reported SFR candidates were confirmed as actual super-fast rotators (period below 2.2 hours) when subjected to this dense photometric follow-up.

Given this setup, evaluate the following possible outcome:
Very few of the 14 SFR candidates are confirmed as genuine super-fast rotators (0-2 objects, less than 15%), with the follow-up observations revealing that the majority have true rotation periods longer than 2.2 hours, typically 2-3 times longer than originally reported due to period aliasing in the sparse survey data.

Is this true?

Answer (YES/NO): NO